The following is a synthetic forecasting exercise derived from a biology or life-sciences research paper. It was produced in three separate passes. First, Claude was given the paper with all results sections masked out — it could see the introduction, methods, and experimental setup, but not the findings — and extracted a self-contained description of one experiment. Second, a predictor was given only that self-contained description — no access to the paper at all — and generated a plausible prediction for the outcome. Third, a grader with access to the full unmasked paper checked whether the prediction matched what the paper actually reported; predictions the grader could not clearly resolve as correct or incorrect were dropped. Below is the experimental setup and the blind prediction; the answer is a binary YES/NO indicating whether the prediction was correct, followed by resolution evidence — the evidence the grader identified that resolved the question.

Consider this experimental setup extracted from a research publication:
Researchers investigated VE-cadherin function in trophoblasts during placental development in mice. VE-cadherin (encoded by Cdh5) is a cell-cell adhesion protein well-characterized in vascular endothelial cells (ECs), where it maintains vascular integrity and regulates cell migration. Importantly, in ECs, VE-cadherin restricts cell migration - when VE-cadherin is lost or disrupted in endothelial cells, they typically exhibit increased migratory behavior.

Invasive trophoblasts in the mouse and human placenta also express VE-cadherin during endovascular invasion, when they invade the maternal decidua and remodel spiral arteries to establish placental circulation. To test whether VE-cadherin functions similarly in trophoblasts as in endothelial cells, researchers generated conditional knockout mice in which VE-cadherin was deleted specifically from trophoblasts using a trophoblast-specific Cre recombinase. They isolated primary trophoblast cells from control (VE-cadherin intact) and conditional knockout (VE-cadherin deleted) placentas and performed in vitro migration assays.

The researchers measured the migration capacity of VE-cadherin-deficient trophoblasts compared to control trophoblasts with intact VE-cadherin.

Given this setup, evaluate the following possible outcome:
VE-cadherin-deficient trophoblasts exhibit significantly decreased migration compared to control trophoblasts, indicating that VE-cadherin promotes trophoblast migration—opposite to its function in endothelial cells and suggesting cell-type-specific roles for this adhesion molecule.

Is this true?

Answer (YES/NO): YES